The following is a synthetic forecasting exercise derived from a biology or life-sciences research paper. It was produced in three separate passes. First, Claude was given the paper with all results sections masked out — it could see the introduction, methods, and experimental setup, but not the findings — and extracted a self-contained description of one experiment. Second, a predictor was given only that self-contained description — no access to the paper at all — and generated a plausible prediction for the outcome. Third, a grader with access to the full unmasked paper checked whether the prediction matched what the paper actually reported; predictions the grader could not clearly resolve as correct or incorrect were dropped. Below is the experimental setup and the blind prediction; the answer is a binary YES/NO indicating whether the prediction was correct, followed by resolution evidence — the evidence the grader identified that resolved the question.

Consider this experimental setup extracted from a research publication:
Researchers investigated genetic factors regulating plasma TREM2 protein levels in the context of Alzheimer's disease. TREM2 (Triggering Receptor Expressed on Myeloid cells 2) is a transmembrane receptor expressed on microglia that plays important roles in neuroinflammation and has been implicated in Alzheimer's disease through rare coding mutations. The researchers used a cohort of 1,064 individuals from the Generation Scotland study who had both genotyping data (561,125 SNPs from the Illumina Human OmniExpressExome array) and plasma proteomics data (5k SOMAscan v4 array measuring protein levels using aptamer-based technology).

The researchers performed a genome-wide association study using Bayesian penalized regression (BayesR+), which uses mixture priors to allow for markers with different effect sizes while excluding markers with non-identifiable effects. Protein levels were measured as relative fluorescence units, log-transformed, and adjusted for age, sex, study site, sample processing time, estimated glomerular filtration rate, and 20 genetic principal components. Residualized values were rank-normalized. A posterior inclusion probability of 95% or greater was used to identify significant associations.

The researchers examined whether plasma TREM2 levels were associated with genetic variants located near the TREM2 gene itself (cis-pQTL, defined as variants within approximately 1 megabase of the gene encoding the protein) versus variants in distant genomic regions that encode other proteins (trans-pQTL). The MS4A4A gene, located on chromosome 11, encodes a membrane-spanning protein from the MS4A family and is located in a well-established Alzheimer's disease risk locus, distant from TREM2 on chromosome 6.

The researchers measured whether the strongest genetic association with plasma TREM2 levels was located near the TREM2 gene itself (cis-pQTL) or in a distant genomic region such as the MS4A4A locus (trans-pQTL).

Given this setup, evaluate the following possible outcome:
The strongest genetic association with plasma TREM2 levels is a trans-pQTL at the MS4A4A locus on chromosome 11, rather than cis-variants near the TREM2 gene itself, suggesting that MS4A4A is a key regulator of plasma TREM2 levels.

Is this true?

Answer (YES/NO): YES